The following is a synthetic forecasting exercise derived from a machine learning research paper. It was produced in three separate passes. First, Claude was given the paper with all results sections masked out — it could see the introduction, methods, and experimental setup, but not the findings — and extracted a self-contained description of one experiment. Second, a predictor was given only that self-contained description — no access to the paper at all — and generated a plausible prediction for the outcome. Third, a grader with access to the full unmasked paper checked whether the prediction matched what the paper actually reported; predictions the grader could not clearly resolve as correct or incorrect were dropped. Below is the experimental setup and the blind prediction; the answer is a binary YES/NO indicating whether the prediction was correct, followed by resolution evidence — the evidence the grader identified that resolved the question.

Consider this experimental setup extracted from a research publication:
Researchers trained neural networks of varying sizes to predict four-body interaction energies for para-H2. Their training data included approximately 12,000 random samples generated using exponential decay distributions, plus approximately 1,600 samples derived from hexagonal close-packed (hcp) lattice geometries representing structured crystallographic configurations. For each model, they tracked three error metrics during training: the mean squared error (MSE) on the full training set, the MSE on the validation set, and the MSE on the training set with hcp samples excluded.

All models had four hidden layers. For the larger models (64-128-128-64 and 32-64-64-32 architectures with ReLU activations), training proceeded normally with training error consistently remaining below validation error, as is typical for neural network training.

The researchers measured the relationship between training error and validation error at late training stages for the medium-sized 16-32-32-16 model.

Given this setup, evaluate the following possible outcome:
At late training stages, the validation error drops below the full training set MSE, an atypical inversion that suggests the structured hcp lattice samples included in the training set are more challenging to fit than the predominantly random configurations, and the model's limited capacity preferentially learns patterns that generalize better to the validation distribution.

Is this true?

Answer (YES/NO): NO